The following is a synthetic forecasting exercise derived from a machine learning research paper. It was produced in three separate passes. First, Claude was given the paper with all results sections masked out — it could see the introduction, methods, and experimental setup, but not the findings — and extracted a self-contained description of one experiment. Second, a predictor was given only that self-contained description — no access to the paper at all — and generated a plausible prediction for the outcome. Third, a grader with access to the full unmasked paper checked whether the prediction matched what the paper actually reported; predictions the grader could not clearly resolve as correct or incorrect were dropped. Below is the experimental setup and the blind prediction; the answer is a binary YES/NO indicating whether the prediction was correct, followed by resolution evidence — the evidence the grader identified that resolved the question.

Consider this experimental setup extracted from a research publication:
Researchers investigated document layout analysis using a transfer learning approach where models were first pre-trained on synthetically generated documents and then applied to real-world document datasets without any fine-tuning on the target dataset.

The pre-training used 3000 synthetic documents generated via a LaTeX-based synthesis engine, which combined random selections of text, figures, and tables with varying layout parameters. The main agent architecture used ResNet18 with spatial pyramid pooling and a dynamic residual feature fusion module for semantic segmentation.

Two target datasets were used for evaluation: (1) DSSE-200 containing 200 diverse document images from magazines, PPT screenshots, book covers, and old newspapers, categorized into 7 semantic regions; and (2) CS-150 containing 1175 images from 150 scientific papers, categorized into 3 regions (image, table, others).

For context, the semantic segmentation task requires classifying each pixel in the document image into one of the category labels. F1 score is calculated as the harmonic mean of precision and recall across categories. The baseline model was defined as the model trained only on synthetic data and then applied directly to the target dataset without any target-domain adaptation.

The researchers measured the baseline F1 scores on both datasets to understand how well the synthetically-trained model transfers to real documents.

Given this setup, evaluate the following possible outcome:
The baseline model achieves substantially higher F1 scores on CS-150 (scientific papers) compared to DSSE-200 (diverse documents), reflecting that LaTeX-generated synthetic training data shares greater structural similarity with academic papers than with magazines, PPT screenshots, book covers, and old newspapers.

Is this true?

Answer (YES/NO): YES